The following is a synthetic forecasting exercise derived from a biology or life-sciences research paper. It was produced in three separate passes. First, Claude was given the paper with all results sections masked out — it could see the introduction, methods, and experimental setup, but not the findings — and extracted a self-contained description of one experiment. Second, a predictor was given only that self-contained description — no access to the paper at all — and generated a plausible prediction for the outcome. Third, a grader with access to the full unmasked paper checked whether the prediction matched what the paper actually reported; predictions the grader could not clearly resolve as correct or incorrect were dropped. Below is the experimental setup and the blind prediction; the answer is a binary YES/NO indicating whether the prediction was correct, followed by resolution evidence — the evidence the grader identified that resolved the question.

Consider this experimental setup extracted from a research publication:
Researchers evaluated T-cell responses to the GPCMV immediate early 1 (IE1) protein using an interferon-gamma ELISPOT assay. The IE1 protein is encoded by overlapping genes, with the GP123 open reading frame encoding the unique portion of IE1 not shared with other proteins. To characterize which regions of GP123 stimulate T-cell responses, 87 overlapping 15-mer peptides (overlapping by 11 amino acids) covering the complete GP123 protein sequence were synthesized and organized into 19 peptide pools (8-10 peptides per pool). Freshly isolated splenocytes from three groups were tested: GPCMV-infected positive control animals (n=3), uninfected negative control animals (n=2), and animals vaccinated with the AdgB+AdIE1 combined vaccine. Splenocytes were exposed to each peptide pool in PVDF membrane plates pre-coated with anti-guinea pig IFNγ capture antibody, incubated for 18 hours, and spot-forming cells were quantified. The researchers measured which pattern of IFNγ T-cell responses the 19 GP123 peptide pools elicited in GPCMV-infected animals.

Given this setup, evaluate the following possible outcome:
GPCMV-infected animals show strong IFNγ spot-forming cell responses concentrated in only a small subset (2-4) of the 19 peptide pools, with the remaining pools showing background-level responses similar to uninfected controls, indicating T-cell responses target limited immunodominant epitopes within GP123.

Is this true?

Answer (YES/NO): YES